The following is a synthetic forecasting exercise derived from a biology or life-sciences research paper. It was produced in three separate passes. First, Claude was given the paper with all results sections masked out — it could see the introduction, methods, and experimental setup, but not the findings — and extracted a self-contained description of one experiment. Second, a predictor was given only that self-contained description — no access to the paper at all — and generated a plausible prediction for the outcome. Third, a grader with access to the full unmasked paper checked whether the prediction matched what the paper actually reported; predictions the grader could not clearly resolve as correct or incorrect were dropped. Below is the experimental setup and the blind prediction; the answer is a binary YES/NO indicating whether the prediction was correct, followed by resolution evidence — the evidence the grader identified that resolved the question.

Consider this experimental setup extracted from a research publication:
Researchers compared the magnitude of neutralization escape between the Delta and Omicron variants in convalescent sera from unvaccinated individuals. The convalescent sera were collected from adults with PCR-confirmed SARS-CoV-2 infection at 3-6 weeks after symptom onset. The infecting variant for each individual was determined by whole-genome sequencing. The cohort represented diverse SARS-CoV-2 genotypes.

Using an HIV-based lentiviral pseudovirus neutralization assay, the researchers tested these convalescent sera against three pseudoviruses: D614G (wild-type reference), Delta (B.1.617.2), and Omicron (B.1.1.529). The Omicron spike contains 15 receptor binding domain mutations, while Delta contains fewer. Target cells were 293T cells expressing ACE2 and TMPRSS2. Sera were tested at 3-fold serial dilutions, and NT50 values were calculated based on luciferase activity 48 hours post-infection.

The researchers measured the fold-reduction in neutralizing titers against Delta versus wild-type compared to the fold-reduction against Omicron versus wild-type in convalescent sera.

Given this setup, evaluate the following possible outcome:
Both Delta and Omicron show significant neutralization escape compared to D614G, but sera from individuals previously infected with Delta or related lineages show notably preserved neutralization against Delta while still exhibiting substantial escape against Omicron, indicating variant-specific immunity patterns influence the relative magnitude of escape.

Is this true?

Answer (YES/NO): NO